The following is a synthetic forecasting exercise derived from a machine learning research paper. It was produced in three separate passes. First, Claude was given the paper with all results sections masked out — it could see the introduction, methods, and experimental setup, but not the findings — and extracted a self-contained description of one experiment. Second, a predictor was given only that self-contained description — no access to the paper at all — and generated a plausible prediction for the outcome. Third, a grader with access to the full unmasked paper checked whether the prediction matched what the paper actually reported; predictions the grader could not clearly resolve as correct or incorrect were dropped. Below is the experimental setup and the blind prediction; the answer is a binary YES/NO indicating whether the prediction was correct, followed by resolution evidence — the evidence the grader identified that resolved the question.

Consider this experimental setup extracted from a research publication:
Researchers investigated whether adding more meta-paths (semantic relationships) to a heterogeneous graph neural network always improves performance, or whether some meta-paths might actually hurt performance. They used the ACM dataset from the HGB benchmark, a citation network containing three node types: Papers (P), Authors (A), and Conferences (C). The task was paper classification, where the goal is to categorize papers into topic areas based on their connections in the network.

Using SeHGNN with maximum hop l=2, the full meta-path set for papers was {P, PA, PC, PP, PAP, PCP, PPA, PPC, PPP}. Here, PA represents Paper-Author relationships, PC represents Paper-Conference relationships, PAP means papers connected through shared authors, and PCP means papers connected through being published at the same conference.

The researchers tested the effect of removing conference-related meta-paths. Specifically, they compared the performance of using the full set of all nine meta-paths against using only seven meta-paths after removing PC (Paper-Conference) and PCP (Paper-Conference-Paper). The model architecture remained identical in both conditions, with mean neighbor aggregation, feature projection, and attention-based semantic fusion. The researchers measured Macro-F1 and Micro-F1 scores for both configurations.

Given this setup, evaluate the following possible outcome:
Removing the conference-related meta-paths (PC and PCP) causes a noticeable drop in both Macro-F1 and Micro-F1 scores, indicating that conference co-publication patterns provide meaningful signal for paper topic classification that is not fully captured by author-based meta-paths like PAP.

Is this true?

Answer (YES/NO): NO